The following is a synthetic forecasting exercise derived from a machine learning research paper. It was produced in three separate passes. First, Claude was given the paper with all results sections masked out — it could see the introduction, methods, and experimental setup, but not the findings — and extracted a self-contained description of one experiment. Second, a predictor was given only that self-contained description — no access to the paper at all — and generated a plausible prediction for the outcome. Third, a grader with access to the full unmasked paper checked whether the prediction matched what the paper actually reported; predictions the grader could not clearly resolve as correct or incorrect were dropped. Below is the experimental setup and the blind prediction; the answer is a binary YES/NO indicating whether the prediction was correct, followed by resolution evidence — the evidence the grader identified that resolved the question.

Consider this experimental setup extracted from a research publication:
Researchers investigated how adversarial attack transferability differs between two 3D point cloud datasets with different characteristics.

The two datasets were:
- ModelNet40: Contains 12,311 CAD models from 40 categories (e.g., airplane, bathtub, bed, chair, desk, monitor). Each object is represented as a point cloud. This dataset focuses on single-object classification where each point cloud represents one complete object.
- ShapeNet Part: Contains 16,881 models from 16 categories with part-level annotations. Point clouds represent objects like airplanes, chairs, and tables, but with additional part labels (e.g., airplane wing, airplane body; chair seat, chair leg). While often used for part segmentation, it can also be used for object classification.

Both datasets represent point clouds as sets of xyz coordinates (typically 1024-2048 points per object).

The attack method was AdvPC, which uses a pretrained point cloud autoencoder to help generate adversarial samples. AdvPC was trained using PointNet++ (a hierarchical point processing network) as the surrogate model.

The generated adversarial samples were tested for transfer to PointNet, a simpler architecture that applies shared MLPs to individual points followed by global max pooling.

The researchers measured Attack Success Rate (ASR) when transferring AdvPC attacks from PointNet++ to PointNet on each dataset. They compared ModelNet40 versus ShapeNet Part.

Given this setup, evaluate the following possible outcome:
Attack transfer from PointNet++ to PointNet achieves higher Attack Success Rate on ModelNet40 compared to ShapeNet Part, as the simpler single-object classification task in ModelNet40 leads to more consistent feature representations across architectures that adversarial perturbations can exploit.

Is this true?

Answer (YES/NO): YES